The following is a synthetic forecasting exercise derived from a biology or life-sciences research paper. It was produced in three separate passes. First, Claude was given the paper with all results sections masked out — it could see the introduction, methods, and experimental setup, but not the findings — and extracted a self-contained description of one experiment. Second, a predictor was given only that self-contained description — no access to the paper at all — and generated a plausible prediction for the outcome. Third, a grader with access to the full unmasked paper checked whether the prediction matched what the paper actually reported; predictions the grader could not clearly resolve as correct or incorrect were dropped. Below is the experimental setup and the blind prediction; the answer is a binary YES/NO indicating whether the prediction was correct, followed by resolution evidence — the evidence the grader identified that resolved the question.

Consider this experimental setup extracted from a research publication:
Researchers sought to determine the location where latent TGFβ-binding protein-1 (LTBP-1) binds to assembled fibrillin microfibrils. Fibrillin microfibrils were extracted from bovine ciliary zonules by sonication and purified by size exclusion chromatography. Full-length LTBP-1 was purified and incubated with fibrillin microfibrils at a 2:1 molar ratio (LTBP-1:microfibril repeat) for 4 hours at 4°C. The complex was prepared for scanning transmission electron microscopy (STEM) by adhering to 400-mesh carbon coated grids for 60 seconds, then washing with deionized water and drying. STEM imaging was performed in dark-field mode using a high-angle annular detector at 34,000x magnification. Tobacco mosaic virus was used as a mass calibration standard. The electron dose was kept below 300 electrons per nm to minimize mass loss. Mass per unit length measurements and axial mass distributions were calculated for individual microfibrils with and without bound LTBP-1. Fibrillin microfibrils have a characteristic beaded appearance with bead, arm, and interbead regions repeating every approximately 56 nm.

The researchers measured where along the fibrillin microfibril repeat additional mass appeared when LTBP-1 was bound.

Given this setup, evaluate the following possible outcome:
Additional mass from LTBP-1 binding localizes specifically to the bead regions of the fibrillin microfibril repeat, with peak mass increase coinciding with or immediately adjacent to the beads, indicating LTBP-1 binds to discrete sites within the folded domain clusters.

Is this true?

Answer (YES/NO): YES